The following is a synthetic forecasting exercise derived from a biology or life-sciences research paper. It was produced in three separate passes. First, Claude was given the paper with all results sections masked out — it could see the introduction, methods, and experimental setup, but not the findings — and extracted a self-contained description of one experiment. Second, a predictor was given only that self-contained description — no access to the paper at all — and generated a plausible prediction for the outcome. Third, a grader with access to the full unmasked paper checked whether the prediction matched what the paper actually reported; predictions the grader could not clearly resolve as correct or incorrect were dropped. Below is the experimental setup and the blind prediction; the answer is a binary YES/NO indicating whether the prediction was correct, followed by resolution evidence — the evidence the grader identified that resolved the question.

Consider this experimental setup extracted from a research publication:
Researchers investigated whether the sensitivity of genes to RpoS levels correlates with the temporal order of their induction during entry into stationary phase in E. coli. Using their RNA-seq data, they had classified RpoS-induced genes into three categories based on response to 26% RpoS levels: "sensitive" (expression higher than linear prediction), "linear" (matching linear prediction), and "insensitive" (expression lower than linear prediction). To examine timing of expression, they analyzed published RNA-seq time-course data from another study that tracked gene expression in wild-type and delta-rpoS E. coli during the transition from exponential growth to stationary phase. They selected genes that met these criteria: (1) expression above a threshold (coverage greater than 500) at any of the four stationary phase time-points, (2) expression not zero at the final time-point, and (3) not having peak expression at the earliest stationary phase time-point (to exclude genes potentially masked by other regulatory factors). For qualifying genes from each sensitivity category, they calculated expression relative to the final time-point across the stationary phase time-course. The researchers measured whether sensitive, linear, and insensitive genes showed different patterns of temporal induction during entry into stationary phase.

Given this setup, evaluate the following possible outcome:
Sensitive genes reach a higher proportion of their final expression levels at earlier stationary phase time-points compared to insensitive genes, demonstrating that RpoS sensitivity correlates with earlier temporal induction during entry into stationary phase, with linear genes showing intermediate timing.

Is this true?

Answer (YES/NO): YES